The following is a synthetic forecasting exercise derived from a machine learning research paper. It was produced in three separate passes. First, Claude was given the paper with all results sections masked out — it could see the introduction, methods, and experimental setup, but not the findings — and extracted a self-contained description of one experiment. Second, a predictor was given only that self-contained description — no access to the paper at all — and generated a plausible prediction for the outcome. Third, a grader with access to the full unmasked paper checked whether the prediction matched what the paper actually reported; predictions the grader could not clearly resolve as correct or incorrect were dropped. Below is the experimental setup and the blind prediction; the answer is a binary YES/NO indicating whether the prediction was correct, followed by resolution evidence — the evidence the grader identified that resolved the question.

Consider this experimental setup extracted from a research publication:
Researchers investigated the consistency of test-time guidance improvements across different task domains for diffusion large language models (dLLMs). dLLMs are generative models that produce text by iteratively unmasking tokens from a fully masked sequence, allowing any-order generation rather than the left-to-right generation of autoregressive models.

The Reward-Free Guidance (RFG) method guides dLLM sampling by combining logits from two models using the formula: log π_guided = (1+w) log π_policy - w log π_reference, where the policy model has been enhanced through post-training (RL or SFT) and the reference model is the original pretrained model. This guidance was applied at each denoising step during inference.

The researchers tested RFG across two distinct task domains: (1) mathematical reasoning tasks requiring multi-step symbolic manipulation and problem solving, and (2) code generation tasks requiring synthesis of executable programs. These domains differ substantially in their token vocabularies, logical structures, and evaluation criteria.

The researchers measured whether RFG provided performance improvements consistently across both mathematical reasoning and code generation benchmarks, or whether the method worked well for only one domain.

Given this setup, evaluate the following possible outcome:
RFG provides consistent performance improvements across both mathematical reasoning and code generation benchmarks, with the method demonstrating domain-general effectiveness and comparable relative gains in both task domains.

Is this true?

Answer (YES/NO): NO